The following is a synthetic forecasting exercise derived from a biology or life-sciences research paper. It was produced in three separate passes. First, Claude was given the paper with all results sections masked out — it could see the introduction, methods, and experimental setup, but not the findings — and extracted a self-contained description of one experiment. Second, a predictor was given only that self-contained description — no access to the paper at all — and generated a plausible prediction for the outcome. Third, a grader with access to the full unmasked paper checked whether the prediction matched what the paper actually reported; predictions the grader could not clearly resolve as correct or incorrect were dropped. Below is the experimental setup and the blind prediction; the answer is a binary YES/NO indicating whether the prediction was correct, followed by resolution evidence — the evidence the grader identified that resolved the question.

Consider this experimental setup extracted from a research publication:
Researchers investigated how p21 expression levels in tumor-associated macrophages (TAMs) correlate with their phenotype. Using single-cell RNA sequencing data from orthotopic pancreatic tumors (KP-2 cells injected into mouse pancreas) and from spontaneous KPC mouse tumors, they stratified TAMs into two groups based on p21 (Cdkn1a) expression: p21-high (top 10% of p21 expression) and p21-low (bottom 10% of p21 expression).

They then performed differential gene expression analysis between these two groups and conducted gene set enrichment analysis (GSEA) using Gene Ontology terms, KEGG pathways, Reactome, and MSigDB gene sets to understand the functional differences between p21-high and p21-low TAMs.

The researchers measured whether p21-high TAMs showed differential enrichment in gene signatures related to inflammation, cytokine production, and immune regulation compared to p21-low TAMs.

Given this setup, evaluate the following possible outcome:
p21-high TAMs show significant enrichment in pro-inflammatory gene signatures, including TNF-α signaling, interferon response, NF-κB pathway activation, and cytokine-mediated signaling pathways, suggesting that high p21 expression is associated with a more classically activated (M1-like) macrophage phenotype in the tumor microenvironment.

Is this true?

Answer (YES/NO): NO